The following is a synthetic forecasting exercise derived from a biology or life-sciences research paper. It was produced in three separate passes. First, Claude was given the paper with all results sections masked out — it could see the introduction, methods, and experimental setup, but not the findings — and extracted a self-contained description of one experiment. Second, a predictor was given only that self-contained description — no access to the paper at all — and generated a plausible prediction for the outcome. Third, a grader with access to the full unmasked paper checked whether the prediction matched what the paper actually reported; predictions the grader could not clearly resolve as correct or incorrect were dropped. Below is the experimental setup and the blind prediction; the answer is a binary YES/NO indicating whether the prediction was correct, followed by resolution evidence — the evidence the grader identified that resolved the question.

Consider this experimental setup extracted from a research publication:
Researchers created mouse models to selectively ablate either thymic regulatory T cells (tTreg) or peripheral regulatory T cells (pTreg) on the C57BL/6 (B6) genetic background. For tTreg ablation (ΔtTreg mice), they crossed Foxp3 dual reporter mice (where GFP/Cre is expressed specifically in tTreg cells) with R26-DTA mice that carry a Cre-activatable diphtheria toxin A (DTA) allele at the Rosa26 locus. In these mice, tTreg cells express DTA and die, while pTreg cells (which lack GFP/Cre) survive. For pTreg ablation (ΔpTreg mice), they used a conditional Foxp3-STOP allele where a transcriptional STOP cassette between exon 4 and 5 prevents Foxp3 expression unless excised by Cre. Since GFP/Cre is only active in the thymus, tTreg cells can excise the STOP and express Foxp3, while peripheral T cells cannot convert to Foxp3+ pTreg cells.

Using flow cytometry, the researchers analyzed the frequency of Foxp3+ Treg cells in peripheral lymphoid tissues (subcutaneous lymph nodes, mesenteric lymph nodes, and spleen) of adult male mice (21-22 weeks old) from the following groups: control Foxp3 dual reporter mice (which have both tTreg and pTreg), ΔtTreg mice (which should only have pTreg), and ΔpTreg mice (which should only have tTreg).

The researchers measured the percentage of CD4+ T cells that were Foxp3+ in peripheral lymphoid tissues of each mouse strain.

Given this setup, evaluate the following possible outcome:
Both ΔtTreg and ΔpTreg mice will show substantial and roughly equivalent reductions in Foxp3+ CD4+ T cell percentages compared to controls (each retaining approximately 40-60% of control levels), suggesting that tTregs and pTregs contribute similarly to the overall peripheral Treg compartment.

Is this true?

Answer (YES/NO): NO